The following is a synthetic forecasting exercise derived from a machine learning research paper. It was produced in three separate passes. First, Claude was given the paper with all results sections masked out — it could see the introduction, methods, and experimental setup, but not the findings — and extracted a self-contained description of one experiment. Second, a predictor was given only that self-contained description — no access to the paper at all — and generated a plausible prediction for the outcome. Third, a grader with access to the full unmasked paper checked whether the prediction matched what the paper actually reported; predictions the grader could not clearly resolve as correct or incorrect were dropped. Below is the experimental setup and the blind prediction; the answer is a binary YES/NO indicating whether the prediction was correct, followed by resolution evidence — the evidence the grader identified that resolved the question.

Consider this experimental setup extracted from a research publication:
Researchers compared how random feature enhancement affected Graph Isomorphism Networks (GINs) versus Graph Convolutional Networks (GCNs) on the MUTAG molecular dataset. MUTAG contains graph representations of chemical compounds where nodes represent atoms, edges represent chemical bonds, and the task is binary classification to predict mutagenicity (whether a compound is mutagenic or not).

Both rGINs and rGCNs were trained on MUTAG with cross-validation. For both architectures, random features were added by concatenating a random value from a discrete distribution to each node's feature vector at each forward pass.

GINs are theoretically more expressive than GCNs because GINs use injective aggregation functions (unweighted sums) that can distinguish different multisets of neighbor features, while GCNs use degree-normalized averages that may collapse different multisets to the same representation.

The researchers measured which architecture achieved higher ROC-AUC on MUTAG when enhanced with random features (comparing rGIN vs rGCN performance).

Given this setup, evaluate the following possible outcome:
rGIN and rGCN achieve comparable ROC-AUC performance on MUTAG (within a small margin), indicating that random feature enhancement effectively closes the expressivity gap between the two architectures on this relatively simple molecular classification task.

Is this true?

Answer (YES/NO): NO